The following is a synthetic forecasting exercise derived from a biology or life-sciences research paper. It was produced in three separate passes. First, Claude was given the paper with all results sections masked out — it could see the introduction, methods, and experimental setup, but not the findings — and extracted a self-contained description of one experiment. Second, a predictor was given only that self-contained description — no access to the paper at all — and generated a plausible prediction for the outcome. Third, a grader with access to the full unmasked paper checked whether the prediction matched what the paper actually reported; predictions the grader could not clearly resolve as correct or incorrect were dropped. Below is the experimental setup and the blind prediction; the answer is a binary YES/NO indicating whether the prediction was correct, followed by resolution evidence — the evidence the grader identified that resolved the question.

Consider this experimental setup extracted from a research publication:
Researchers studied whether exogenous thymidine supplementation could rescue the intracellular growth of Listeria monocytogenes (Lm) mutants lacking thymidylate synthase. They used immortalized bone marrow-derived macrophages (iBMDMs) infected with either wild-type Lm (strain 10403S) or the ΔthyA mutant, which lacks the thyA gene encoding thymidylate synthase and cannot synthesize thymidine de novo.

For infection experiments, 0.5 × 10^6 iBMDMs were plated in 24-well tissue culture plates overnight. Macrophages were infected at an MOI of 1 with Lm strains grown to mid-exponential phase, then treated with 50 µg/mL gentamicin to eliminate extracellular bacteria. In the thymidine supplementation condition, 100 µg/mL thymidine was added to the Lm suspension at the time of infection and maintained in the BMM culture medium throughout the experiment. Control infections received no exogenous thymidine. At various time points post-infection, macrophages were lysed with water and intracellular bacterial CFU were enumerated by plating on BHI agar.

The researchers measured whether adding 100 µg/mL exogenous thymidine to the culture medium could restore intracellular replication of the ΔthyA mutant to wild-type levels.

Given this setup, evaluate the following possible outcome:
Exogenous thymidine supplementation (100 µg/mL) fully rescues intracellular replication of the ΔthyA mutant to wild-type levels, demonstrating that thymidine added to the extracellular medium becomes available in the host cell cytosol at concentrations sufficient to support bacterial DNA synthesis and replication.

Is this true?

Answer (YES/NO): YES